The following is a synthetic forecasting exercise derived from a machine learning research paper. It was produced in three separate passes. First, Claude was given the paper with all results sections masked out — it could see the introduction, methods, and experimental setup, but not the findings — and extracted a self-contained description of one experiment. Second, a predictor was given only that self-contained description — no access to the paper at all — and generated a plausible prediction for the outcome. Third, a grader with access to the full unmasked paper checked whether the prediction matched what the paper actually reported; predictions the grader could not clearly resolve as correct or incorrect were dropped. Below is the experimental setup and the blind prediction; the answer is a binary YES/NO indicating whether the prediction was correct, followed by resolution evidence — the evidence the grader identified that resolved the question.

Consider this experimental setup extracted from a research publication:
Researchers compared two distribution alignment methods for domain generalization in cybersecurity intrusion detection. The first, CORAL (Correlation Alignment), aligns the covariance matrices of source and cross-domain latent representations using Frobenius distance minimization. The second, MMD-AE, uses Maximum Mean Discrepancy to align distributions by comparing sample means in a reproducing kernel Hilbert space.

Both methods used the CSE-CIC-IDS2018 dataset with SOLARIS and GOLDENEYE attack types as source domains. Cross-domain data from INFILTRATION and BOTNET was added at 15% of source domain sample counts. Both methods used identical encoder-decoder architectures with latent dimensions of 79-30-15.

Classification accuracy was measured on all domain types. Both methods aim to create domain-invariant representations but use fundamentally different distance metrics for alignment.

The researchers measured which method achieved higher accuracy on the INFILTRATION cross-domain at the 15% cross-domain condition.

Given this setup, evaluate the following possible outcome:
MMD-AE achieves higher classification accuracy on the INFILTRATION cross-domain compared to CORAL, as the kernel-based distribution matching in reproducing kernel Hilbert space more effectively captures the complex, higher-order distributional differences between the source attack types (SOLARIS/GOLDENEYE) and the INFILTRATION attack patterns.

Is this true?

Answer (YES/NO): NO